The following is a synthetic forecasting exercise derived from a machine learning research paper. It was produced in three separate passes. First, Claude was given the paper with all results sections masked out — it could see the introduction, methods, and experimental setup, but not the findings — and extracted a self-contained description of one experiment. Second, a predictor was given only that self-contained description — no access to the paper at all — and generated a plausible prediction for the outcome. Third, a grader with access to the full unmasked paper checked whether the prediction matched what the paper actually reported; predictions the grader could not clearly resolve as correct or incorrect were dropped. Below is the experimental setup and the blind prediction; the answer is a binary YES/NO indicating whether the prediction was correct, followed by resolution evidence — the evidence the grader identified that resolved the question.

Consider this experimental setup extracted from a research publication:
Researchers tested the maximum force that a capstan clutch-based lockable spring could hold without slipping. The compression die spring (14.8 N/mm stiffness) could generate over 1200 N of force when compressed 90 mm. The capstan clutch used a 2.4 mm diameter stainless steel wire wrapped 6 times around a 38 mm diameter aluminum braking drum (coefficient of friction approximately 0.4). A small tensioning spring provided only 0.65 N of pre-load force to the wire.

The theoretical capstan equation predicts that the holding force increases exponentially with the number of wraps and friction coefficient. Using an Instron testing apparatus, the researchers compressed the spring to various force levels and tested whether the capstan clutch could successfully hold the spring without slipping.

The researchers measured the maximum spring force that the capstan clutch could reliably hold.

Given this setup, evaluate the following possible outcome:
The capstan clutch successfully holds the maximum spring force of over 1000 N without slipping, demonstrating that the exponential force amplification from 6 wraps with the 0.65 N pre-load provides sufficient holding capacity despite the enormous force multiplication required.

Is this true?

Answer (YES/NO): YES